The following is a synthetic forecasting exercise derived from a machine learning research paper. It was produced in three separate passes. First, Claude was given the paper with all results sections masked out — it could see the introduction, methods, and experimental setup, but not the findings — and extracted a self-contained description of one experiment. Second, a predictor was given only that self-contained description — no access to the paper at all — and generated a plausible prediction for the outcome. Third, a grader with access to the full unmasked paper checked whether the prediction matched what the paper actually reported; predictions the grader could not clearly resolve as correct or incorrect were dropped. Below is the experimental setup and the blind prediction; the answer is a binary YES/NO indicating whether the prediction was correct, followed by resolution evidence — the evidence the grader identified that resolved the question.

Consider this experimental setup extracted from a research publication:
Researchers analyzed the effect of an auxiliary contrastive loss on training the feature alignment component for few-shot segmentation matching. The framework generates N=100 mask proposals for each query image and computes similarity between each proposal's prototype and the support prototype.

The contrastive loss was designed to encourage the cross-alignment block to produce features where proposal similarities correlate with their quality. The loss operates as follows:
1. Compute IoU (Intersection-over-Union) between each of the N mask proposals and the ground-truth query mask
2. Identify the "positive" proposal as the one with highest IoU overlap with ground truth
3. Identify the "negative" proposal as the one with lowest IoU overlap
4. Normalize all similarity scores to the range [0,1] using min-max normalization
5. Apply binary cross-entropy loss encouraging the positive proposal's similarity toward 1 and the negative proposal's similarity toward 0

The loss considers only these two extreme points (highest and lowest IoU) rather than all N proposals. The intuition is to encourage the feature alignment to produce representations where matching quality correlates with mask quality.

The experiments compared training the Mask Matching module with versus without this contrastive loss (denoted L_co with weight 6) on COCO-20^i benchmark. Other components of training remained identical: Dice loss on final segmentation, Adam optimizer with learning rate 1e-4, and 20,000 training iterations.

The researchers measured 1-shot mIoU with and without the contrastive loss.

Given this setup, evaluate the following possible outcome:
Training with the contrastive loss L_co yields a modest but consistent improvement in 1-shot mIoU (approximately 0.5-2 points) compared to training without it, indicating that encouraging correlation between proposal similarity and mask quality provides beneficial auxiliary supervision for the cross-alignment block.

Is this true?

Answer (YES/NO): YES